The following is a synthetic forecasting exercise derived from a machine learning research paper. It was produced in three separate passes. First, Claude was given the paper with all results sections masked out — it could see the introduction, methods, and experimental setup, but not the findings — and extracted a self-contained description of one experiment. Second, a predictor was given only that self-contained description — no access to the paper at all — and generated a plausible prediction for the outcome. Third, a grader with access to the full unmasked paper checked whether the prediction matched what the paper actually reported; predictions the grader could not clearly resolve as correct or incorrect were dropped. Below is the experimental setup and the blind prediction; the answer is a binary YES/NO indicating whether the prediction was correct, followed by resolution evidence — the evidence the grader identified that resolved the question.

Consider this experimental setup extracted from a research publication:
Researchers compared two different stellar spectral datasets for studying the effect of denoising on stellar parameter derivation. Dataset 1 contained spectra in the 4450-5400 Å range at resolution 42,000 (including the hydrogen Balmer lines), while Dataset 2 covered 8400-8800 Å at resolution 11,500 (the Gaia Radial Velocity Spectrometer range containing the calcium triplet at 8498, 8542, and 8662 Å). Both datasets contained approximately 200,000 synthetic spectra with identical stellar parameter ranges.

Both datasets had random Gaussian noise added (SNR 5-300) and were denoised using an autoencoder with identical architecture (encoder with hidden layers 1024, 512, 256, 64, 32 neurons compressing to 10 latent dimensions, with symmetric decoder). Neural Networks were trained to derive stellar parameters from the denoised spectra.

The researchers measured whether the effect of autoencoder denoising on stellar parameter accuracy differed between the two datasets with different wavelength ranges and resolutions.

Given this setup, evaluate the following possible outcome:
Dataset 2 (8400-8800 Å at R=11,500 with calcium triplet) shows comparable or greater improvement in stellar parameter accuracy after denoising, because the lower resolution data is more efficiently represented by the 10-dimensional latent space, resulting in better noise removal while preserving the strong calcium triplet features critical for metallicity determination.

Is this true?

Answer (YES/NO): NO